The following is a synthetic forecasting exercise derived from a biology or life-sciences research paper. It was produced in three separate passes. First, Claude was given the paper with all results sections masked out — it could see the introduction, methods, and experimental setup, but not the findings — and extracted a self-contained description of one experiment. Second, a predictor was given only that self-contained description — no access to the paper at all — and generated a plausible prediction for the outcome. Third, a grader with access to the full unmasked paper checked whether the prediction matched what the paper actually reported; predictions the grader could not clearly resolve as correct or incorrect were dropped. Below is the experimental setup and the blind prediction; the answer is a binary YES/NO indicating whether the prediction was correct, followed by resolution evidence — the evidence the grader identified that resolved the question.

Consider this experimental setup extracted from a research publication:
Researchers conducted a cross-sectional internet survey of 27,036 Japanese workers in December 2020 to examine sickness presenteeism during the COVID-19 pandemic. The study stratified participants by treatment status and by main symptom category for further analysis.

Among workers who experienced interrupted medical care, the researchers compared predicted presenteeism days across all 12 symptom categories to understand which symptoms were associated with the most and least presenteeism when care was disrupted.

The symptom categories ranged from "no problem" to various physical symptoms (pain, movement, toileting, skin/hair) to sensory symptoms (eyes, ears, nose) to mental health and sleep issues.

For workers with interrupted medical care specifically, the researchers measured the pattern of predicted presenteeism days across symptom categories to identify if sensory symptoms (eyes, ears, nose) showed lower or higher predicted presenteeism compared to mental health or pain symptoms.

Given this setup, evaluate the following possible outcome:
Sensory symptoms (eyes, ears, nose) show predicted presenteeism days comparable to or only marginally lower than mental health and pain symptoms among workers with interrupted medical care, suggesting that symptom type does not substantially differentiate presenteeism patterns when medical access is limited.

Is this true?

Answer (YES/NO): NO